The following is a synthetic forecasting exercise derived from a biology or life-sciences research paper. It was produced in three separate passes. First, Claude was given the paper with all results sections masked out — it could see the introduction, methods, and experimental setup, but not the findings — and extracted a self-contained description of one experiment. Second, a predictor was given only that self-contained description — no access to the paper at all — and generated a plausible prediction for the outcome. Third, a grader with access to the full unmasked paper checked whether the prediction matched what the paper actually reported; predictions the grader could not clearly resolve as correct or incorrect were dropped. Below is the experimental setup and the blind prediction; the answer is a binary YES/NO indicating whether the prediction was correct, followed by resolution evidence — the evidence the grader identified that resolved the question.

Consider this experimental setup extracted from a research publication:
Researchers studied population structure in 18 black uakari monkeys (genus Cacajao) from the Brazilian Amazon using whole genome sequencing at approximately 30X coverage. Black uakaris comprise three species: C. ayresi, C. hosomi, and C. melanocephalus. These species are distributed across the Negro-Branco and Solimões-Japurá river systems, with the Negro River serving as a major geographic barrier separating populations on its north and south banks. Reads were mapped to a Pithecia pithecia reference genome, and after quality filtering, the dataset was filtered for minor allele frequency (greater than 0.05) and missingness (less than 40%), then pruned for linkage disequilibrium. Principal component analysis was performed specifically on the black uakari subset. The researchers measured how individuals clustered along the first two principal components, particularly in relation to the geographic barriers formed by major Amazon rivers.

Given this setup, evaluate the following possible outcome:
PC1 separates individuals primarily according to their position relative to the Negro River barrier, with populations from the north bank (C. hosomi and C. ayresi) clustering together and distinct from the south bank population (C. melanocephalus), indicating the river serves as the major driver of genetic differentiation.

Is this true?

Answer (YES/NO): YES